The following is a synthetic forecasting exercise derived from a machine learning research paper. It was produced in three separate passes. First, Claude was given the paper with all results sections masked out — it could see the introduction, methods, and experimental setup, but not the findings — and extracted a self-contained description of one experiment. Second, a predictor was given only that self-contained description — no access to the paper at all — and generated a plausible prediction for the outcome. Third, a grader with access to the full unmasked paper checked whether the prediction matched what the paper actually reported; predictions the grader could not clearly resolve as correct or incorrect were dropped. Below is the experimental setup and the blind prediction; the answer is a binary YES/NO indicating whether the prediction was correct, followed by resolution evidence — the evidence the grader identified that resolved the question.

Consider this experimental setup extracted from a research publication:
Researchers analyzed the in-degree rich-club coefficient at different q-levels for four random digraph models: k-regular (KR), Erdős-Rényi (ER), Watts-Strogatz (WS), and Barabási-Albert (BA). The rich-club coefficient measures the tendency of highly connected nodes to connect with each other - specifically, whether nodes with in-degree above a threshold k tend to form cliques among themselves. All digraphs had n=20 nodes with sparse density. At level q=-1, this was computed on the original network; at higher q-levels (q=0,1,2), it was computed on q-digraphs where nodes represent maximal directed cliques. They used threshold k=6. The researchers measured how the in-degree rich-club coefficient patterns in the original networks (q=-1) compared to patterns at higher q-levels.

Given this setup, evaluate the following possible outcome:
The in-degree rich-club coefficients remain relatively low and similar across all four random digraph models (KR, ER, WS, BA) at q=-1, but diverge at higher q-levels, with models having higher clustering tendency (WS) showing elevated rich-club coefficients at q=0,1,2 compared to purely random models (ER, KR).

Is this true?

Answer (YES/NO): NO